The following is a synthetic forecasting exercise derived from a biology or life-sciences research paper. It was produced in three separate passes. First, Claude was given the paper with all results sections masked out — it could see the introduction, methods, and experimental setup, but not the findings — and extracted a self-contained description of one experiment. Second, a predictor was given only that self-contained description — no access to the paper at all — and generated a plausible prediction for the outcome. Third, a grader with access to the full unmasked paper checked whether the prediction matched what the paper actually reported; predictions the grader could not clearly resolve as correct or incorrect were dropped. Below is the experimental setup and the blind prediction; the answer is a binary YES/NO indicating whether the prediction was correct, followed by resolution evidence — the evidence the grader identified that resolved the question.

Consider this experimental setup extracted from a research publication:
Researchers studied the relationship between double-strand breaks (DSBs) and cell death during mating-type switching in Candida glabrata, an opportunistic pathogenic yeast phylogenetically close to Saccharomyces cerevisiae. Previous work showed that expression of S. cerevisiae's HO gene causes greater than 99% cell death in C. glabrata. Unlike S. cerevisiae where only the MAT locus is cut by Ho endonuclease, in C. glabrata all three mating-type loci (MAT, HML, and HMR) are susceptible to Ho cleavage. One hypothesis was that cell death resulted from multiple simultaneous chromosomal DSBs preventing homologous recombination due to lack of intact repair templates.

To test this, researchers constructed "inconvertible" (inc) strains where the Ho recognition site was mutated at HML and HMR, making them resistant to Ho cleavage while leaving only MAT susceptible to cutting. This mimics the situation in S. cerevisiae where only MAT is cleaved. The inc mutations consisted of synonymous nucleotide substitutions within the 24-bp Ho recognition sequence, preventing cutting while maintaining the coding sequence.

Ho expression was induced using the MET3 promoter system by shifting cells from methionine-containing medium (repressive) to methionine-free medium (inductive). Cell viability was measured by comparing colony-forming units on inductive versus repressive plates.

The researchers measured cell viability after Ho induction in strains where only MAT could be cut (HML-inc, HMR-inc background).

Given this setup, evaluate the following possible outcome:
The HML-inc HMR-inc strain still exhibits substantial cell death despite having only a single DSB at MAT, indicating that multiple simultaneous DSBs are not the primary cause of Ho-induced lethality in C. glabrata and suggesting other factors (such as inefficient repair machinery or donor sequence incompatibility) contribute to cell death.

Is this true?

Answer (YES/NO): YES